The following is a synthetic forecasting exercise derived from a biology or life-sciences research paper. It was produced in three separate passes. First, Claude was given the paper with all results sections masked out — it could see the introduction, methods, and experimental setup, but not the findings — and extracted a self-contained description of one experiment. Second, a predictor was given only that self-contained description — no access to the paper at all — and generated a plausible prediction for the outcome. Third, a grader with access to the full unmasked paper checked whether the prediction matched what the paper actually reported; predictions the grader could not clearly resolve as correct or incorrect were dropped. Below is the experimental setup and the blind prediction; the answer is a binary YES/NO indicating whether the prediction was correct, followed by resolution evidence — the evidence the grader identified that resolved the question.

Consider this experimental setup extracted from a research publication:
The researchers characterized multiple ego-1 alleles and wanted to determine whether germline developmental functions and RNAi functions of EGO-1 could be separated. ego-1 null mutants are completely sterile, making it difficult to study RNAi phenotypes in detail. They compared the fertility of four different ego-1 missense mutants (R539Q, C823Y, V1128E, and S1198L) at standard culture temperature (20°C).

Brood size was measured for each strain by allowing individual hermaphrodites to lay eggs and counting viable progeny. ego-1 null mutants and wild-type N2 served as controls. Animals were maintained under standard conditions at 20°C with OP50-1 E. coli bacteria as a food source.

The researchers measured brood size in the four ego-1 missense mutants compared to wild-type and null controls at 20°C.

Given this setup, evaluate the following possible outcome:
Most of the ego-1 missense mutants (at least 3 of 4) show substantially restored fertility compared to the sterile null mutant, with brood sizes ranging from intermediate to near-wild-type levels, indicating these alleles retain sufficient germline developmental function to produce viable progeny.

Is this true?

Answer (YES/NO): NO